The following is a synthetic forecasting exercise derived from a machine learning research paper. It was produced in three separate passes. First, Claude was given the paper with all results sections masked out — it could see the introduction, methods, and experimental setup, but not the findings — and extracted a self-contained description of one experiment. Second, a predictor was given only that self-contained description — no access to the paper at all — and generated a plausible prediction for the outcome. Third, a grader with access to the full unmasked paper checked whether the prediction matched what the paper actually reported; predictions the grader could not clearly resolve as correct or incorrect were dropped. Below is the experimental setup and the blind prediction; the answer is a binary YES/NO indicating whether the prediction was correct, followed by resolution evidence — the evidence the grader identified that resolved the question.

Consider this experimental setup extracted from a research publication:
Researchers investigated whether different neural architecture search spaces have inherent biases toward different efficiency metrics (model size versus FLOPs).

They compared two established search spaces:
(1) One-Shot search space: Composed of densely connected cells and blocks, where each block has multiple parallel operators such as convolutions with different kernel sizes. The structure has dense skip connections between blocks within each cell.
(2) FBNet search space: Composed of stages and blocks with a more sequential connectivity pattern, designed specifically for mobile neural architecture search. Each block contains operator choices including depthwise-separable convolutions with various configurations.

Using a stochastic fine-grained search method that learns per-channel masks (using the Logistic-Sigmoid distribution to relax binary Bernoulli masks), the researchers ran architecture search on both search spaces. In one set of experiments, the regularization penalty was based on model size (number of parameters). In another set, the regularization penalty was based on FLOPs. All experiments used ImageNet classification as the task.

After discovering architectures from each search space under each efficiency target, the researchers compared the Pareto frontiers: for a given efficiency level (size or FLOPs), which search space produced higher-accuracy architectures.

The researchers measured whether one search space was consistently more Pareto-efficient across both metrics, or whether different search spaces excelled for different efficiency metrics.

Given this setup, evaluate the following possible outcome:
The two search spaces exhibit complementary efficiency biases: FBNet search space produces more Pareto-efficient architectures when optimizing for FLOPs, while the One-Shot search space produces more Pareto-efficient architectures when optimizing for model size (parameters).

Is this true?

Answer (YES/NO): YES